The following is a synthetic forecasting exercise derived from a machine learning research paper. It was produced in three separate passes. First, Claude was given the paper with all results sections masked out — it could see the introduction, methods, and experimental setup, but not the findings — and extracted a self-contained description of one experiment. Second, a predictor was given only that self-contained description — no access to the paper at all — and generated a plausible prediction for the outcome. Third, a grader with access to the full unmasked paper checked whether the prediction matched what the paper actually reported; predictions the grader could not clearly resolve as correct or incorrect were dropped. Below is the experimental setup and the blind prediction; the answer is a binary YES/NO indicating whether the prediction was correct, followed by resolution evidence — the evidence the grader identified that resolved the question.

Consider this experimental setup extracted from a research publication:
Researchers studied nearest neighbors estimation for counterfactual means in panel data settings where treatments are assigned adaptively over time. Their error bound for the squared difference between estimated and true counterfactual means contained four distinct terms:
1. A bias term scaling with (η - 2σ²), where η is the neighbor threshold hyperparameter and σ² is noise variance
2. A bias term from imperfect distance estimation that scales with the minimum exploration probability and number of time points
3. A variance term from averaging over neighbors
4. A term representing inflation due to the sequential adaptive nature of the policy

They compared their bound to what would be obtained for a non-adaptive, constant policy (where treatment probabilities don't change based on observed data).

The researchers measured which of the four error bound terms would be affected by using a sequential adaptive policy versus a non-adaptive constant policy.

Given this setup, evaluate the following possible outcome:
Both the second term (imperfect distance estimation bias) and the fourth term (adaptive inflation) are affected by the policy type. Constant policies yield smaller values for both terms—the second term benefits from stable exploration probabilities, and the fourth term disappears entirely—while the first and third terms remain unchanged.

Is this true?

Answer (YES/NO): NO